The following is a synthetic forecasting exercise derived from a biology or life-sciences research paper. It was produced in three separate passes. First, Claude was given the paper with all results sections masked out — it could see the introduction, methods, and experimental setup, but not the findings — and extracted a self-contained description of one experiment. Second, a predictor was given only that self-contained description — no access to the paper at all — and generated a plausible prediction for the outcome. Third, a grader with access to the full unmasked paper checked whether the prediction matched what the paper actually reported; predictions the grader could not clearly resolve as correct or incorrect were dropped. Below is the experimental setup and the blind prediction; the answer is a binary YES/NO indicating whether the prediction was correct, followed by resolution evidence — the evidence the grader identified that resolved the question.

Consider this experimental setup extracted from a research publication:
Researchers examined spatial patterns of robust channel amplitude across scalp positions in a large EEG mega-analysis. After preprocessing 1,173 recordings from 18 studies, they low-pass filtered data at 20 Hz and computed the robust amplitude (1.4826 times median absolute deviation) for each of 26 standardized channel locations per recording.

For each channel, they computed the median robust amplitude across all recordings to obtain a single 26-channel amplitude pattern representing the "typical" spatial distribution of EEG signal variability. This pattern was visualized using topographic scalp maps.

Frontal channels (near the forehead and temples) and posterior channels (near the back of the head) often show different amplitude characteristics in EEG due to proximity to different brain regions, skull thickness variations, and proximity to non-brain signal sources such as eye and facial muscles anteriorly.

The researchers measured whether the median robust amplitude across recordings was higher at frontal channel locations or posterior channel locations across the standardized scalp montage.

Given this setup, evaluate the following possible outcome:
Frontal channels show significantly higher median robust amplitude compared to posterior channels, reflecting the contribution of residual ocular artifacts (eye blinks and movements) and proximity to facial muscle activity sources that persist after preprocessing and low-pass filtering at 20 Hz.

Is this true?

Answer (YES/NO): NO